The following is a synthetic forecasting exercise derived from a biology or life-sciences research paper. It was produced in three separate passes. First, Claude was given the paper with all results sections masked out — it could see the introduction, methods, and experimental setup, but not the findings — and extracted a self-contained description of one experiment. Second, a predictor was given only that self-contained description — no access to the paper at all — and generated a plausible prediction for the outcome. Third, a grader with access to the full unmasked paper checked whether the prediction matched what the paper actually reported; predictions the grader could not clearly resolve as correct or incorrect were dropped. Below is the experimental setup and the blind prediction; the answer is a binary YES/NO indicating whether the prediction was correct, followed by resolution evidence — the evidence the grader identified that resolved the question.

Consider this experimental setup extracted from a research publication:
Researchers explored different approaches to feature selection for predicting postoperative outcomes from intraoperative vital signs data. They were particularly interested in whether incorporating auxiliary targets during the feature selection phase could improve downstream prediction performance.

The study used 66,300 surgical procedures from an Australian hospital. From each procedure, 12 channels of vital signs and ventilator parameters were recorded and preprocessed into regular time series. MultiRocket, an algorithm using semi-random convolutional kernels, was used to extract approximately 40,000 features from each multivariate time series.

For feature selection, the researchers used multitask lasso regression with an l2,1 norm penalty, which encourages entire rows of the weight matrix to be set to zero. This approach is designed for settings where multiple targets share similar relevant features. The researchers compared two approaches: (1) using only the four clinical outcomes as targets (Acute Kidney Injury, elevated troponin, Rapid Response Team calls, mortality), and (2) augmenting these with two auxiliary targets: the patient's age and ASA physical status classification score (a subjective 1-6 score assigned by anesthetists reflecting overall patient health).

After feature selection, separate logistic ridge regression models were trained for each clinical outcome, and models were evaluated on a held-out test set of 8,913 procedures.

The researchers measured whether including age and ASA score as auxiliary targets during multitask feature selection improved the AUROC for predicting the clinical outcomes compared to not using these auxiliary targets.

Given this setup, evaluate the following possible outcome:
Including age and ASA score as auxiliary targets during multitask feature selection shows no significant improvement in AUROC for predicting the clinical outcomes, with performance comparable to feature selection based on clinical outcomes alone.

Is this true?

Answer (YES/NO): NO